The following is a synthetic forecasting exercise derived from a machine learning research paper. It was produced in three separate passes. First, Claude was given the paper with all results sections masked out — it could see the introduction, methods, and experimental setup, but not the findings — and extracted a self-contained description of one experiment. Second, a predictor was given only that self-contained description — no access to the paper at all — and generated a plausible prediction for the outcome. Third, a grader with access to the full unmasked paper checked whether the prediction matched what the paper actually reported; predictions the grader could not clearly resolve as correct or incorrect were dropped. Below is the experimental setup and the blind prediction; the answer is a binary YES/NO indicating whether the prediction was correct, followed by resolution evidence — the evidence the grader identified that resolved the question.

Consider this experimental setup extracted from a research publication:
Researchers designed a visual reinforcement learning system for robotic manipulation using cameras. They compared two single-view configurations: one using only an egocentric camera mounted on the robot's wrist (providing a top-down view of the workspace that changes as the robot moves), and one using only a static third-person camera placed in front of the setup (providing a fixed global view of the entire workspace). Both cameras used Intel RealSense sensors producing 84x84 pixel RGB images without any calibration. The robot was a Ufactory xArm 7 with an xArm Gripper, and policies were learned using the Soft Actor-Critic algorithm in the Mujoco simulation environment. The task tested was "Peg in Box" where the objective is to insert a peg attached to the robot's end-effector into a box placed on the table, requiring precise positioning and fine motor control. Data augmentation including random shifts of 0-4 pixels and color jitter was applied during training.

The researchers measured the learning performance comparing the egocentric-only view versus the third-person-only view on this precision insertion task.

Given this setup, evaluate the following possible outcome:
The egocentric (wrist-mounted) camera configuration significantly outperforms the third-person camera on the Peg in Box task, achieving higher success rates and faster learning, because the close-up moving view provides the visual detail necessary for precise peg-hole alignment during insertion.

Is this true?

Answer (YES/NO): NO